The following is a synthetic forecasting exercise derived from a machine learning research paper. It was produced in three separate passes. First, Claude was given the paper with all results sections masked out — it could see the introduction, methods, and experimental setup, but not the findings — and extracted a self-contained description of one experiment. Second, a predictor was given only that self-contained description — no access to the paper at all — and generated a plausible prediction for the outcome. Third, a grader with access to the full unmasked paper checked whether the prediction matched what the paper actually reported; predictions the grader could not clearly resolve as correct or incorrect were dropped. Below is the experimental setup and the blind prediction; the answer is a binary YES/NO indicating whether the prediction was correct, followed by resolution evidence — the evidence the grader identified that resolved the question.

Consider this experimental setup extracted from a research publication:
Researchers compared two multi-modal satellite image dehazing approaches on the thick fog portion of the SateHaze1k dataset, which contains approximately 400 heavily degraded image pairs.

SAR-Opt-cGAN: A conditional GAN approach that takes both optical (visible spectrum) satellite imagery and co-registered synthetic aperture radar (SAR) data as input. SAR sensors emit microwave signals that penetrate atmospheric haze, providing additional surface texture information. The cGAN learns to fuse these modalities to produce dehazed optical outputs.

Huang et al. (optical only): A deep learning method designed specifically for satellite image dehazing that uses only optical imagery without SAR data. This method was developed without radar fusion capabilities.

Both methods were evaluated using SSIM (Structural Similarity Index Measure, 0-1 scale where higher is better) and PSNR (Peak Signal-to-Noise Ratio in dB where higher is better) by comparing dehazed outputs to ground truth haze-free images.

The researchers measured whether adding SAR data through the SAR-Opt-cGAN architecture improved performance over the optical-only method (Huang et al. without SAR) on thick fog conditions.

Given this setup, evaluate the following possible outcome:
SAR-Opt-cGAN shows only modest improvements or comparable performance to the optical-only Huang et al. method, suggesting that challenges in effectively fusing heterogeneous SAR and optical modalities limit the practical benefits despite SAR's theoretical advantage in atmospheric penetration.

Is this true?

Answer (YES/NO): NO